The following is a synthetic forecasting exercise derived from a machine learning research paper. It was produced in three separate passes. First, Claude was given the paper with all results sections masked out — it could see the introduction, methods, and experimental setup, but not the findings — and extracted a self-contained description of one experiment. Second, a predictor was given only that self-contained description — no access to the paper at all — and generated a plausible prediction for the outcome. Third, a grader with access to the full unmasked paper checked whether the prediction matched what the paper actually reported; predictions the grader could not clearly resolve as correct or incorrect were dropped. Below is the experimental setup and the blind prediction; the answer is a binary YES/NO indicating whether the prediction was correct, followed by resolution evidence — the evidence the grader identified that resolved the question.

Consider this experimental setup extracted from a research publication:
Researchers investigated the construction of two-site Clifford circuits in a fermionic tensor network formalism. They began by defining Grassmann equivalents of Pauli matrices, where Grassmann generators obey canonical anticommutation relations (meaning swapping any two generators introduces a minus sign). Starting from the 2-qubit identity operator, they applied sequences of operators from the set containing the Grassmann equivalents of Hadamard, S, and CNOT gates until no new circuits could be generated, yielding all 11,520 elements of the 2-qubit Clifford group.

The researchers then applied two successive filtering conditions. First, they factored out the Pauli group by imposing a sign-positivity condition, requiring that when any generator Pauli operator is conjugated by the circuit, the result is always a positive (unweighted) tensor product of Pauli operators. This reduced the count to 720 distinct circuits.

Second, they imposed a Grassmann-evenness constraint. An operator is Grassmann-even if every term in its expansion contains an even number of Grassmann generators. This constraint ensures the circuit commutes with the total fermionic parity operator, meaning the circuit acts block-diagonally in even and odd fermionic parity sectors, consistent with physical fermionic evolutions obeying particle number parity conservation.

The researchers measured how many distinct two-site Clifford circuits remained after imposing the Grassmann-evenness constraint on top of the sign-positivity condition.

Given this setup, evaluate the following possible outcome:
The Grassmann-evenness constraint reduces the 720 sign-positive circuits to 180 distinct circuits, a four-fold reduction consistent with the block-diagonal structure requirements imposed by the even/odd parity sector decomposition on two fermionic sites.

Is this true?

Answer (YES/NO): NO